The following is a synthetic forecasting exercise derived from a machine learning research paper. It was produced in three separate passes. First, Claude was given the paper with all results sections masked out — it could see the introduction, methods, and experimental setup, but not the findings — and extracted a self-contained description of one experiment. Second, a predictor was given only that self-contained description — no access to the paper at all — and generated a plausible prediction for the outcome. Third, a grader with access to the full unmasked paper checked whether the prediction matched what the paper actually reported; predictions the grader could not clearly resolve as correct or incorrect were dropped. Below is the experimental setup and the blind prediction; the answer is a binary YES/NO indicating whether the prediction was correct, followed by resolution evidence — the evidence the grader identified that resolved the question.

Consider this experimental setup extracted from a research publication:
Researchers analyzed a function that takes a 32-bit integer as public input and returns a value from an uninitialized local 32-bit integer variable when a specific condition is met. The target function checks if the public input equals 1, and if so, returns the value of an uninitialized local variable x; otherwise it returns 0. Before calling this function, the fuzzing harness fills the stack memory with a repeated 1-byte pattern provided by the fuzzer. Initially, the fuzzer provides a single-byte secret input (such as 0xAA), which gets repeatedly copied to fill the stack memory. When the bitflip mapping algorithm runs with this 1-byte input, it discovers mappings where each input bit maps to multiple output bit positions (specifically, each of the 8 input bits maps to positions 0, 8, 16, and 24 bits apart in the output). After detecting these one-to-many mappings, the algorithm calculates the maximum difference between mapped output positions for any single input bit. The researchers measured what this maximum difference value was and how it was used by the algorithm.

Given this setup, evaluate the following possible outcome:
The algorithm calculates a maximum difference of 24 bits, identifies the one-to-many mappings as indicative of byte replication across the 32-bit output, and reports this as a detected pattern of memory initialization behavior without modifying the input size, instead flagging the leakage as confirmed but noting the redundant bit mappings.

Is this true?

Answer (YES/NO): NO